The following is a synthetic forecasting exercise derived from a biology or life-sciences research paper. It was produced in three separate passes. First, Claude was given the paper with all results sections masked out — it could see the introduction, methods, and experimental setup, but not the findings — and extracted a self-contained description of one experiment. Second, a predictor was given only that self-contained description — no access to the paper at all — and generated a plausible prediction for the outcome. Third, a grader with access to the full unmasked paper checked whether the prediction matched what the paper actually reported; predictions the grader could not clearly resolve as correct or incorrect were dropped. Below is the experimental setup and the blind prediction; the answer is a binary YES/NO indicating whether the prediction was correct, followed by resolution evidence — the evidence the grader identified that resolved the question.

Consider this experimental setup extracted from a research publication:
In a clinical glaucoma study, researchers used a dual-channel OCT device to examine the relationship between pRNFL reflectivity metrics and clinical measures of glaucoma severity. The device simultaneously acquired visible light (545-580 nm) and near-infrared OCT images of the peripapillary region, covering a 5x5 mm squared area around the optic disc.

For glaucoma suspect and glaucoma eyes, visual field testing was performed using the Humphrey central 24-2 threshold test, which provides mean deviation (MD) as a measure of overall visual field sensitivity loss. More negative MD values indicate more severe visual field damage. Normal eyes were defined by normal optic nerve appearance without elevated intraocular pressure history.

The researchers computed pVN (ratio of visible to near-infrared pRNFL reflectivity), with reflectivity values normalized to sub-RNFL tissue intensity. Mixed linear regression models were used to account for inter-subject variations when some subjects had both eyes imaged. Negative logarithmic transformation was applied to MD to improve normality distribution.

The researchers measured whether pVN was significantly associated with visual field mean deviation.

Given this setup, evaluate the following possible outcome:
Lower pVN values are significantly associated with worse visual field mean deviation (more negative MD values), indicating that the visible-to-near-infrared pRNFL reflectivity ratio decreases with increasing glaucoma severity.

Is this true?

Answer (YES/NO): YES